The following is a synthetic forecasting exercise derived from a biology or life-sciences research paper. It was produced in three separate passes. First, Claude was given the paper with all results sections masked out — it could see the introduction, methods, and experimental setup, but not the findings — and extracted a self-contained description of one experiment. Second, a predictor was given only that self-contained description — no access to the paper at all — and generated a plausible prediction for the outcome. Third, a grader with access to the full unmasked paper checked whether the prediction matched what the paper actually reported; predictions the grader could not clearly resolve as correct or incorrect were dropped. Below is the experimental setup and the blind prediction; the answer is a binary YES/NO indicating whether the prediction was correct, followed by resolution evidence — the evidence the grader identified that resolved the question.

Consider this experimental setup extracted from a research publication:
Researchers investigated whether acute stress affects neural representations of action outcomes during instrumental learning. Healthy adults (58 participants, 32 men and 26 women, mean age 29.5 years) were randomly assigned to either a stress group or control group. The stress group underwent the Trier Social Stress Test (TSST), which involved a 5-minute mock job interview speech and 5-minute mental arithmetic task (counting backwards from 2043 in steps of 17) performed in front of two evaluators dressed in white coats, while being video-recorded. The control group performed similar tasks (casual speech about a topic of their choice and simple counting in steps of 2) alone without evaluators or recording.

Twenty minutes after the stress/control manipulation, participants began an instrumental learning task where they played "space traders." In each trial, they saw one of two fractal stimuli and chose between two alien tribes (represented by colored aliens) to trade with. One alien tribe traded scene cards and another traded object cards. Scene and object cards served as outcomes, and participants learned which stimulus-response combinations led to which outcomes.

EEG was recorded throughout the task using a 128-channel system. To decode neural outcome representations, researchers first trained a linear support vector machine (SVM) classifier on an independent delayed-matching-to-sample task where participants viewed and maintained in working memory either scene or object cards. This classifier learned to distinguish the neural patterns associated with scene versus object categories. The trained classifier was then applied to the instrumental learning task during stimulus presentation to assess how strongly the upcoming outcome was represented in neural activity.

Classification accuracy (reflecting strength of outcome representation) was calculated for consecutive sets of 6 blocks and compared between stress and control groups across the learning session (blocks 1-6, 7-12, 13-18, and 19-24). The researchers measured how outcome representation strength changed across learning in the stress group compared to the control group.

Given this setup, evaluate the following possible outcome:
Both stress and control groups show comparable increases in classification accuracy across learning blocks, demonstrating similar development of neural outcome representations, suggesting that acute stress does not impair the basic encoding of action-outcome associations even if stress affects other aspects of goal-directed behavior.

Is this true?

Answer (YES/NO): NO